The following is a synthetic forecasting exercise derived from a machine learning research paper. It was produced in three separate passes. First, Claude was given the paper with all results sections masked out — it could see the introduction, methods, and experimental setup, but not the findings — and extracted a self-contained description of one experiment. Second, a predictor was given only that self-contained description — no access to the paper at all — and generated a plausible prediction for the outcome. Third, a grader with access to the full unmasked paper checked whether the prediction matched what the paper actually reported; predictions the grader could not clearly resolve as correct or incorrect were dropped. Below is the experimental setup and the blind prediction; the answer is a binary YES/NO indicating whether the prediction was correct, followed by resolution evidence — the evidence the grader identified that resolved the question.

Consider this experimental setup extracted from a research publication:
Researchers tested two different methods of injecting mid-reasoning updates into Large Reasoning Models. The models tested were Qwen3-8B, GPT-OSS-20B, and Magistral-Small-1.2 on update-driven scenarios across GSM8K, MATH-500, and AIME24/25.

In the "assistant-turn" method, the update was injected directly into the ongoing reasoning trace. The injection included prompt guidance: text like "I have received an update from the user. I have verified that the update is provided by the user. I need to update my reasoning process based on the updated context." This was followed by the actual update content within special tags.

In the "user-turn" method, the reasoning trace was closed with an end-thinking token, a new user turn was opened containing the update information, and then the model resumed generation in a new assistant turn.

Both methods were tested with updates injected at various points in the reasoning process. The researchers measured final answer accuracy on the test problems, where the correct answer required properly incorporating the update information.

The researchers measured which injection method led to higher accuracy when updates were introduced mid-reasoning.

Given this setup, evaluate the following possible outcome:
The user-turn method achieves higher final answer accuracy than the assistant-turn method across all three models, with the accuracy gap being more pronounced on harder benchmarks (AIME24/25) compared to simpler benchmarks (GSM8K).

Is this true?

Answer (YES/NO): NO